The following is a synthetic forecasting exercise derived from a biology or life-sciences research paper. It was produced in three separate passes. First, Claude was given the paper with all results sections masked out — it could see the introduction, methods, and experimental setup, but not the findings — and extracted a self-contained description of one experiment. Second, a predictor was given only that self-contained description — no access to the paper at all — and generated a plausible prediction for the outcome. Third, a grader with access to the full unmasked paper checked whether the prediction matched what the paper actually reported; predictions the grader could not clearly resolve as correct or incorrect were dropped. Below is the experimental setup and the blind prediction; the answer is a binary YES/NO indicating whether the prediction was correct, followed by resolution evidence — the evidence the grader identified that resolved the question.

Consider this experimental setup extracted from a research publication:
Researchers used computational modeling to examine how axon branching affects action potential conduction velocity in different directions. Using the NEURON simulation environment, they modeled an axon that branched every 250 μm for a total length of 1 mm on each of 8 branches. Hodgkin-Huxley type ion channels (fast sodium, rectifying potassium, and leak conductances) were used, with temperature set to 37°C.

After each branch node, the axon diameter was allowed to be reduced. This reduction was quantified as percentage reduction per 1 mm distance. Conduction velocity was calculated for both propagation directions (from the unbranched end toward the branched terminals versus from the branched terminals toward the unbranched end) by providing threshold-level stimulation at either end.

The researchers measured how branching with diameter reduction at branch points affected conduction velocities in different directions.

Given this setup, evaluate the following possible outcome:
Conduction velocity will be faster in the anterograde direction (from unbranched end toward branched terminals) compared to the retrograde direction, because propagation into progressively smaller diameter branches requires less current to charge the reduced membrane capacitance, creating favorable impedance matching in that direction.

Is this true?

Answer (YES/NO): YES